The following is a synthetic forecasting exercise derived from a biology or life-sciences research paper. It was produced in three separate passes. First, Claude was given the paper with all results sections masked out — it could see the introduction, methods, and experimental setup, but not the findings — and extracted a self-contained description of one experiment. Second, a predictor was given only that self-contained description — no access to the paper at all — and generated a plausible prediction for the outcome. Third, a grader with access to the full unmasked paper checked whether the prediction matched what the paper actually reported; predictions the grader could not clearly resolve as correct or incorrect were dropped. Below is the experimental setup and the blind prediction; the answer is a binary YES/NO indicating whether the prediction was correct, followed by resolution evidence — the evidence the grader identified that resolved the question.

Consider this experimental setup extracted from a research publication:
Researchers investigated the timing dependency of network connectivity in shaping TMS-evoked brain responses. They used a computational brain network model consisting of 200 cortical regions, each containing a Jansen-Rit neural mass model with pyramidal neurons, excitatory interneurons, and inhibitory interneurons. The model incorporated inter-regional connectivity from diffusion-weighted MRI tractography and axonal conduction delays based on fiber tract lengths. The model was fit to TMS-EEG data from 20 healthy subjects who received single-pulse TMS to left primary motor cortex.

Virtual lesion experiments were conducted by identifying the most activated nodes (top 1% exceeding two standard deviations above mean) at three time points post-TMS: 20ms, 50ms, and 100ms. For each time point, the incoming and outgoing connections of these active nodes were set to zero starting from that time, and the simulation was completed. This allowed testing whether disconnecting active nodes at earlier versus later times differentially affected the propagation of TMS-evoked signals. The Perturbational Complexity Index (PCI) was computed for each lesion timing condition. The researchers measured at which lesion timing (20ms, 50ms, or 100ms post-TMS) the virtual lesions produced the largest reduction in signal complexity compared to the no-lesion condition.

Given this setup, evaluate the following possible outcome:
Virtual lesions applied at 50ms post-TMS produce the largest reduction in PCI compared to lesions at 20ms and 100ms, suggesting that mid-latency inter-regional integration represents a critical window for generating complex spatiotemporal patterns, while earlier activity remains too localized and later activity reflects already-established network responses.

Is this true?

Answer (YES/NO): NO